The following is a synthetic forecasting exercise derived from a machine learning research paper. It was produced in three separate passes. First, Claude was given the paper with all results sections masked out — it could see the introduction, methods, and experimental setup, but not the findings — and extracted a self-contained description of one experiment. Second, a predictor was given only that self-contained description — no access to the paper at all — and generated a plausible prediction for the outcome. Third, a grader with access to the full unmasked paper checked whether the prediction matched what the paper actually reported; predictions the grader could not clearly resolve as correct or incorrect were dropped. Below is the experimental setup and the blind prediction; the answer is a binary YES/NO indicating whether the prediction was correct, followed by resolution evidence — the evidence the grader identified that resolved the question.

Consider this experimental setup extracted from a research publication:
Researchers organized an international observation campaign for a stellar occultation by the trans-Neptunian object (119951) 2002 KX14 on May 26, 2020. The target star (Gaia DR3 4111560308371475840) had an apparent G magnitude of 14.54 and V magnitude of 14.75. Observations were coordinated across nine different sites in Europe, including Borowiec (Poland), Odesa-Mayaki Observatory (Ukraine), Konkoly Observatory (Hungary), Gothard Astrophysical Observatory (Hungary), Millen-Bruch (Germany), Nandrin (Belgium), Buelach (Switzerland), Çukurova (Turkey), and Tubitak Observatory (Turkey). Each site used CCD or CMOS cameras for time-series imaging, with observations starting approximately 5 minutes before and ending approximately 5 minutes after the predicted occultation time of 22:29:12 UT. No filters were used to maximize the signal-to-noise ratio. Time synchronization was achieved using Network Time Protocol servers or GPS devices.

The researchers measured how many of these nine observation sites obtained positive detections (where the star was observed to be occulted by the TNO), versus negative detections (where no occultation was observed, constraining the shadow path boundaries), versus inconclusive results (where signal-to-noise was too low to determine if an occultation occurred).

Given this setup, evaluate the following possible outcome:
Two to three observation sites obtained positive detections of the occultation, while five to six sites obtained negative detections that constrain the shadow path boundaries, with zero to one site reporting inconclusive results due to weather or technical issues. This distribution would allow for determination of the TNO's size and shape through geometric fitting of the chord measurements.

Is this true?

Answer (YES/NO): NO